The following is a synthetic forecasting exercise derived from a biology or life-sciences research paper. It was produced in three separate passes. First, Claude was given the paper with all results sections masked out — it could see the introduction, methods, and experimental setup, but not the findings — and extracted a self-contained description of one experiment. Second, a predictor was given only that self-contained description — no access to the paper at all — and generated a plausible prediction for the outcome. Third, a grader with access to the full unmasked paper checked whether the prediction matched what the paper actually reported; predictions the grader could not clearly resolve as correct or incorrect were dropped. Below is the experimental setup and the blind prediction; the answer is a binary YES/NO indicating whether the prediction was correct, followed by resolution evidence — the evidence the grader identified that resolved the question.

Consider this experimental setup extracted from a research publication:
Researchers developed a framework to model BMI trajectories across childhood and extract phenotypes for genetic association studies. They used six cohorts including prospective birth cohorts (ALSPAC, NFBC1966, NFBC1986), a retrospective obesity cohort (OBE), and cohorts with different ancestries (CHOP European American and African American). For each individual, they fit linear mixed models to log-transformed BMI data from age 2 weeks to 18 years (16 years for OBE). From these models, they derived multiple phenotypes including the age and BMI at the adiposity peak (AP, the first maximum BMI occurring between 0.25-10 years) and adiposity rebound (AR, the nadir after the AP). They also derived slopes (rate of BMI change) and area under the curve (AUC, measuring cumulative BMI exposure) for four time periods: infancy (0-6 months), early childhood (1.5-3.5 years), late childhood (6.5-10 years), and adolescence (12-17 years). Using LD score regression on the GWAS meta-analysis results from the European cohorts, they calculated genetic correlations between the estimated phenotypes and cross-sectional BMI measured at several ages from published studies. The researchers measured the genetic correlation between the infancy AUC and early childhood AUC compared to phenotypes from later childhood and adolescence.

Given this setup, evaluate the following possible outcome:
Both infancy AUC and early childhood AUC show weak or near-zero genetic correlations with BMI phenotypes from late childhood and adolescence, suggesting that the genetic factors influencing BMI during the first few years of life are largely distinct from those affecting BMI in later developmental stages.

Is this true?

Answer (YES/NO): NO